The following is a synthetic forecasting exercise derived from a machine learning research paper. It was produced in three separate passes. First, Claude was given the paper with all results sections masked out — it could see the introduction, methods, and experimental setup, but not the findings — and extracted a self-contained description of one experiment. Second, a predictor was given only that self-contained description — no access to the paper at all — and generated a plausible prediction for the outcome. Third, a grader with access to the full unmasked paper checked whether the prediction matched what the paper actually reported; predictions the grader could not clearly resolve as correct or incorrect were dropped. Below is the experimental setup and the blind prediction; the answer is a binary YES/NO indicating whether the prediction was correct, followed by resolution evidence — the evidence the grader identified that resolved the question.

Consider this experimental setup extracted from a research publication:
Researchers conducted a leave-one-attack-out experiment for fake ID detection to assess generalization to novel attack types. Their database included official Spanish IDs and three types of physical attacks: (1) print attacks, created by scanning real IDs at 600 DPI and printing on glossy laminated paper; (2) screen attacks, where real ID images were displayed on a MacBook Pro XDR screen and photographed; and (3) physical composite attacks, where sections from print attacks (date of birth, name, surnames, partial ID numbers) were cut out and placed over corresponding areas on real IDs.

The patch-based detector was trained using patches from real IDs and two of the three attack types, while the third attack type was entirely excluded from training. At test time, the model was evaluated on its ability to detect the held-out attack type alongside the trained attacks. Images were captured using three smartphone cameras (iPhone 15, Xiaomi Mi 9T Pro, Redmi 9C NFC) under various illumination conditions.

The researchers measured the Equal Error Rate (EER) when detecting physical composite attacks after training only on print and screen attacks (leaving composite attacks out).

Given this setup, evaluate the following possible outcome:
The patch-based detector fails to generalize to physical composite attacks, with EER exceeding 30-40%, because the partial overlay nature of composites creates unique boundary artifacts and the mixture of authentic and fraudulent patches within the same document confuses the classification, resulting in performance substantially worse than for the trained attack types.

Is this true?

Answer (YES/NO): YES